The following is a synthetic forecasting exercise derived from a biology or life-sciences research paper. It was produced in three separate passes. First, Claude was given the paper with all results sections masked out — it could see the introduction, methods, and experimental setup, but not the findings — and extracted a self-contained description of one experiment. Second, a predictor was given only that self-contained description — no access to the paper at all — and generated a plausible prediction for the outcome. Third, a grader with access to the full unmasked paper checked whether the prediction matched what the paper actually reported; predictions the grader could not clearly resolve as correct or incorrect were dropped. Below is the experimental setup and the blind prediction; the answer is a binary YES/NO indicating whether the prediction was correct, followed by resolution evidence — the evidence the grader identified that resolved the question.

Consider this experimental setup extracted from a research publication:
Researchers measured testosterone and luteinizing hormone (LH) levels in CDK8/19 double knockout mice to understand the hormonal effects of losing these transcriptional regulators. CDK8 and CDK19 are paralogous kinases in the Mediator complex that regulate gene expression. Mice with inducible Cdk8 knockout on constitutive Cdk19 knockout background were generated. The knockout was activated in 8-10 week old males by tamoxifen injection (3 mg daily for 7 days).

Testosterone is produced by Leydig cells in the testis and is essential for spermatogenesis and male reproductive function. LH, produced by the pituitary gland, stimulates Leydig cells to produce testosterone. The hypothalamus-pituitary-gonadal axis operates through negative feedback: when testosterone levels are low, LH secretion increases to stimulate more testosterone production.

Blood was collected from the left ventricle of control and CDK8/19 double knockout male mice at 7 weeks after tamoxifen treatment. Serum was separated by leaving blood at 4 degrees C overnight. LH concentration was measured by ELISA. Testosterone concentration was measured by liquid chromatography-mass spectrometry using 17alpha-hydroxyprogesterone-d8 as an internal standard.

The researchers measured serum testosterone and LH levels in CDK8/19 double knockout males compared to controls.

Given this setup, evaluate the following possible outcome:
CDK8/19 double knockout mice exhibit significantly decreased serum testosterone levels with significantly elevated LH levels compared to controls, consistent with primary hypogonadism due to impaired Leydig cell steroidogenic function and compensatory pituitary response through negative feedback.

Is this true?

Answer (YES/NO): NO